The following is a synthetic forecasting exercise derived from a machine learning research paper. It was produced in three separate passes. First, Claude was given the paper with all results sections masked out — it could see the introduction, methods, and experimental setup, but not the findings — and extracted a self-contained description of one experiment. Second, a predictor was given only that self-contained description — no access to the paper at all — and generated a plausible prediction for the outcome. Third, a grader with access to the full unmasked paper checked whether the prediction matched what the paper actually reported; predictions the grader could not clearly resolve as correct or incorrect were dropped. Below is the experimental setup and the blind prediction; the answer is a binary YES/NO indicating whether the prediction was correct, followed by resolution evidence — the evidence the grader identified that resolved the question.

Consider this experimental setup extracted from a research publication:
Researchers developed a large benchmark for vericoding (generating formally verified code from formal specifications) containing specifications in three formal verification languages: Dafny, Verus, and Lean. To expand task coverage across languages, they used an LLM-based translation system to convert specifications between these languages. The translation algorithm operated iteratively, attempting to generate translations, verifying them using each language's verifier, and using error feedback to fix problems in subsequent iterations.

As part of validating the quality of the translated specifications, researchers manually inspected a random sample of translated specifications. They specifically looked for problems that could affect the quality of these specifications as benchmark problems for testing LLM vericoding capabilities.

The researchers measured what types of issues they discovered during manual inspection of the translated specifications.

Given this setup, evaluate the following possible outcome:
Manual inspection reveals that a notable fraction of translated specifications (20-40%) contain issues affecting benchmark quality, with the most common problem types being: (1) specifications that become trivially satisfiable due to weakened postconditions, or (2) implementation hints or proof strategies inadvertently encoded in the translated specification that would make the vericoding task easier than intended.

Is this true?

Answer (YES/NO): NO